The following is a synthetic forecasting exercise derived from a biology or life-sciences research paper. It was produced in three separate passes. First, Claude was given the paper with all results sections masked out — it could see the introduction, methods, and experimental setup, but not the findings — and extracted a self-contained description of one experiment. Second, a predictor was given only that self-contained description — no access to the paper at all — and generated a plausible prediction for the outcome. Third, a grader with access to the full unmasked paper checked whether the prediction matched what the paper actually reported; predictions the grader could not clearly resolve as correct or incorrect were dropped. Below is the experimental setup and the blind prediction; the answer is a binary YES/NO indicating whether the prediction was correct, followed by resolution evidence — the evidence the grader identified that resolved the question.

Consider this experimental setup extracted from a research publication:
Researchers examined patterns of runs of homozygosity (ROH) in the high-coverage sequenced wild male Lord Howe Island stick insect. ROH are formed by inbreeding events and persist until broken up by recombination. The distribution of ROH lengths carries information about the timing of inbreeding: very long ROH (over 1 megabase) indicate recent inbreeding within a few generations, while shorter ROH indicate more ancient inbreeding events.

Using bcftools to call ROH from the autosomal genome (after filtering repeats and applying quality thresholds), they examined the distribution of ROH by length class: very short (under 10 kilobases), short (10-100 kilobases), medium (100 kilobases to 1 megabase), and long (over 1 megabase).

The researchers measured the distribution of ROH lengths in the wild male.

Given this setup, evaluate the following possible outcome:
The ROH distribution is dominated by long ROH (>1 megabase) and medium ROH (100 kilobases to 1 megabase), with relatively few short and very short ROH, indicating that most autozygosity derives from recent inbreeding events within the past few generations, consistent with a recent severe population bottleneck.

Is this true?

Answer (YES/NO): YES